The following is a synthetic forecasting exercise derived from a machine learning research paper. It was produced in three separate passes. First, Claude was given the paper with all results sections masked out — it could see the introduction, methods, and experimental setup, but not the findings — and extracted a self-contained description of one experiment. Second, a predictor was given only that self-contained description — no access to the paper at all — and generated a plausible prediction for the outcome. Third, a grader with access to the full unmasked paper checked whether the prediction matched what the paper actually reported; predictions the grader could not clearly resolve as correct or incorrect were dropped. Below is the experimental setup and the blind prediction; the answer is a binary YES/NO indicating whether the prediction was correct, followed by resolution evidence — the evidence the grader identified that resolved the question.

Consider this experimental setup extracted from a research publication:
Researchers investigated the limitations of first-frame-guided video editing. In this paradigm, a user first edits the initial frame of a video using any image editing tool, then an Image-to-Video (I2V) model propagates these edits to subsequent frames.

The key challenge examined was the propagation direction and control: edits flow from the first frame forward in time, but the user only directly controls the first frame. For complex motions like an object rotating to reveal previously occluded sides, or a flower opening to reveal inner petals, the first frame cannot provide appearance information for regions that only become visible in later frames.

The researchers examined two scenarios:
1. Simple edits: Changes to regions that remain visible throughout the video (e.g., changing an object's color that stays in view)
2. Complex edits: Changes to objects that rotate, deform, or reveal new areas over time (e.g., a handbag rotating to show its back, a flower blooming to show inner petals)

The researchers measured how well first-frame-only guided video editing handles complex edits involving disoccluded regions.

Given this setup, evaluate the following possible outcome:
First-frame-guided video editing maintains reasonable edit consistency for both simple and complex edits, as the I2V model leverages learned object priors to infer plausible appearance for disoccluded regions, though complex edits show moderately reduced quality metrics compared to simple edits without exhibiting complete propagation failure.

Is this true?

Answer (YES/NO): NO